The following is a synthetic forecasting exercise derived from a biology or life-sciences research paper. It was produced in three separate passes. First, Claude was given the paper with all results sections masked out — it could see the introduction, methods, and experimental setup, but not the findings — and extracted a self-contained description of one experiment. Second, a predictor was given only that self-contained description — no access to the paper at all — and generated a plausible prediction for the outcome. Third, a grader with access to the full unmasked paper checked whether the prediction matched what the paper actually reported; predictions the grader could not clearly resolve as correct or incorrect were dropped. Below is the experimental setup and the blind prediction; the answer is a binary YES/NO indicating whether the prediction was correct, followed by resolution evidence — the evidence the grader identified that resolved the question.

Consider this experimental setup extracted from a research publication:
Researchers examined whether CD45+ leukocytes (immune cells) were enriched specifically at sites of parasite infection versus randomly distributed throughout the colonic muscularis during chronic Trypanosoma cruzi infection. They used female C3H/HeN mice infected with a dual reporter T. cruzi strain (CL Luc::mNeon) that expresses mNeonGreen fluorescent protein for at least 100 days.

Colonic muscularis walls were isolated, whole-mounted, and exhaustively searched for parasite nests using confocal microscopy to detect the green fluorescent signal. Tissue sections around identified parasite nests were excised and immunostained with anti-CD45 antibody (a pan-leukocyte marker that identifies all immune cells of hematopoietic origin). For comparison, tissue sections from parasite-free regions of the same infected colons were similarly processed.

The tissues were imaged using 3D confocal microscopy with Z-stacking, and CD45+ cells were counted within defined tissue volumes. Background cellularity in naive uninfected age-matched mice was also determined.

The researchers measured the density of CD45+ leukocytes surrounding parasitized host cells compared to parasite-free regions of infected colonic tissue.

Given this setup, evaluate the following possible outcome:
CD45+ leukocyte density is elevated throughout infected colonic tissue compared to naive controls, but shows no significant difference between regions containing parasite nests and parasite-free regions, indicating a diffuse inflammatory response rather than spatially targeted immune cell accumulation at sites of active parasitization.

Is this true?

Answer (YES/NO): NO